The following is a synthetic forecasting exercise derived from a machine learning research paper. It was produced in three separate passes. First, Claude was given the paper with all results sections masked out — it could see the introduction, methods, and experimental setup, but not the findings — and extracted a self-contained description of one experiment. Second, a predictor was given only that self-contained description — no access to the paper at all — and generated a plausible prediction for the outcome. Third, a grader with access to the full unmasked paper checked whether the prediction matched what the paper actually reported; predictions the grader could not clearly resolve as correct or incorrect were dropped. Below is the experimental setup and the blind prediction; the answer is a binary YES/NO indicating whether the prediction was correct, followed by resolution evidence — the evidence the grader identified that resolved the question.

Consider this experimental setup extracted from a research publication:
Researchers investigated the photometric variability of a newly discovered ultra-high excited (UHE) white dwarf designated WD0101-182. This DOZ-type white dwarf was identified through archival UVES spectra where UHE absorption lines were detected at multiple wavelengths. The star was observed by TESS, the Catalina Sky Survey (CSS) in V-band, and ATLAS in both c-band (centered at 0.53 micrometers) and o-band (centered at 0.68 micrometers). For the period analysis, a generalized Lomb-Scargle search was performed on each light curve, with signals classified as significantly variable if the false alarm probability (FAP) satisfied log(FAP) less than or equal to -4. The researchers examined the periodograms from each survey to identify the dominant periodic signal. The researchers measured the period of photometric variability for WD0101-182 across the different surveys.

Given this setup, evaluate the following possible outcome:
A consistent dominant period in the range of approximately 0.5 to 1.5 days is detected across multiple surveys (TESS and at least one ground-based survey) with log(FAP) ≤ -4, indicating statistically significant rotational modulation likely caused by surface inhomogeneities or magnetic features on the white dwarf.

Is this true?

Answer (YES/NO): NO